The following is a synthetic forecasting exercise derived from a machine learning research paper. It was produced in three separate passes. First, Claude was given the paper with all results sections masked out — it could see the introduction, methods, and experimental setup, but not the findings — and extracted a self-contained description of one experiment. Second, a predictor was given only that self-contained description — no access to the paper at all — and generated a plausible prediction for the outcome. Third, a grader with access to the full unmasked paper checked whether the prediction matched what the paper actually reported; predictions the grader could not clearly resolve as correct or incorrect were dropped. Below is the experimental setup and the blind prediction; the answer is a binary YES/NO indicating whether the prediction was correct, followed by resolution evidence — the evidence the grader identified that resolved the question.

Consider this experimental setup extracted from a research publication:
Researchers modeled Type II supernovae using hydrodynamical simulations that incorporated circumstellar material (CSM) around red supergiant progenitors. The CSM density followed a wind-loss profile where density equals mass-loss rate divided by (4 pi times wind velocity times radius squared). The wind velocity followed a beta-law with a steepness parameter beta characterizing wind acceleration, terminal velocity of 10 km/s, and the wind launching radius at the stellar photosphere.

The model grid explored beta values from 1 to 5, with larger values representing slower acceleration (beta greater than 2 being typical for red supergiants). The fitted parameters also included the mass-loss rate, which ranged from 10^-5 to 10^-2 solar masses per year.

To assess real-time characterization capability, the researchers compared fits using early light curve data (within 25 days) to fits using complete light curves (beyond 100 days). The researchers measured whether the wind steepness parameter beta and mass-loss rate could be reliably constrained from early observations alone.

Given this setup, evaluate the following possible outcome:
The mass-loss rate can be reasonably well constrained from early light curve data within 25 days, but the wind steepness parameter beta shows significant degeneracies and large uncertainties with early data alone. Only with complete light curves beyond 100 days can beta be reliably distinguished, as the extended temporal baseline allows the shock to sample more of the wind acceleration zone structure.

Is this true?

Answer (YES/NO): NO